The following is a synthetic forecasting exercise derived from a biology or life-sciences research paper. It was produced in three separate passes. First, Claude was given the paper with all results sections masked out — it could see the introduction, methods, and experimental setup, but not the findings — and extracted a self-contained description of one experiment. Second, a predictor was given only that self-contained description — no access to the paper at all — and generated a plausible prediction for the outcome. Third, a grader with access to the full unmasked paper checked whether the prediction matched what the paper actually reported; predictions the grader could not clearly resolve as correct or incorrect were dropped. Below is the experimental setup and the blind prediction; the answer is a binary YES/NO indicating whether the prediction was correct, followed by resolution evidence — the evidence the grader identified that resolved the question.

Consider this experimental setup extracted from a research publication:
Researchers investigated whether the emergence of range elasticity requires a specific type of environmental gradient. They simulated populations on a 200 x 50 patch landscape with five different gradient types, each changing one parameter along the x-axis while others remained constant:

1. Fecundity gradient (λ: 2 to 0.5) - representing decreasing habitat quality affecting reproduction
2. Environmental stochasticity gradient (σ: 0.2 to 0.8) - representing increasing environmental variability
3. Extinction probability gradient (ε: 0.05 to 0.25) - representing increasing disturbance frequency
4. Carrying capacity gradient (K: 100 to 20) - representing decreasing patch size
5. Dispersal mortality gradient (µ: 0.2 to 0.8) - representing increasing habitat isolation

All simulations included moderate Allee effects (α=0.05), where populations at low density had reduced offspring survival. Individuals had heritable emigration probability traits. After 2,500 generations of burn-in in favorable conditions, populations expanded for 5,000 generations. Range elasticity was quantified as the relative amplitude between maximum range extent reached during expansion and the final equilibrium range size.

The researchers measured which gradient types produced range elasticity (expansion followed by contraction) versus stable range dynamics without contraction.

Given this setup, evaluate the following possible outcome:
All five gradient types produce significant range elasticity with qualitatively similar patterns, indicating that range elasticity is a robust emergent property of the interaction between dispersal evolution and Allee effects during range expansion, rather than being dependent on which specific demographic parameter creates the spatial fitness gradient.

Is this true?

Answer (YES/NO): NO